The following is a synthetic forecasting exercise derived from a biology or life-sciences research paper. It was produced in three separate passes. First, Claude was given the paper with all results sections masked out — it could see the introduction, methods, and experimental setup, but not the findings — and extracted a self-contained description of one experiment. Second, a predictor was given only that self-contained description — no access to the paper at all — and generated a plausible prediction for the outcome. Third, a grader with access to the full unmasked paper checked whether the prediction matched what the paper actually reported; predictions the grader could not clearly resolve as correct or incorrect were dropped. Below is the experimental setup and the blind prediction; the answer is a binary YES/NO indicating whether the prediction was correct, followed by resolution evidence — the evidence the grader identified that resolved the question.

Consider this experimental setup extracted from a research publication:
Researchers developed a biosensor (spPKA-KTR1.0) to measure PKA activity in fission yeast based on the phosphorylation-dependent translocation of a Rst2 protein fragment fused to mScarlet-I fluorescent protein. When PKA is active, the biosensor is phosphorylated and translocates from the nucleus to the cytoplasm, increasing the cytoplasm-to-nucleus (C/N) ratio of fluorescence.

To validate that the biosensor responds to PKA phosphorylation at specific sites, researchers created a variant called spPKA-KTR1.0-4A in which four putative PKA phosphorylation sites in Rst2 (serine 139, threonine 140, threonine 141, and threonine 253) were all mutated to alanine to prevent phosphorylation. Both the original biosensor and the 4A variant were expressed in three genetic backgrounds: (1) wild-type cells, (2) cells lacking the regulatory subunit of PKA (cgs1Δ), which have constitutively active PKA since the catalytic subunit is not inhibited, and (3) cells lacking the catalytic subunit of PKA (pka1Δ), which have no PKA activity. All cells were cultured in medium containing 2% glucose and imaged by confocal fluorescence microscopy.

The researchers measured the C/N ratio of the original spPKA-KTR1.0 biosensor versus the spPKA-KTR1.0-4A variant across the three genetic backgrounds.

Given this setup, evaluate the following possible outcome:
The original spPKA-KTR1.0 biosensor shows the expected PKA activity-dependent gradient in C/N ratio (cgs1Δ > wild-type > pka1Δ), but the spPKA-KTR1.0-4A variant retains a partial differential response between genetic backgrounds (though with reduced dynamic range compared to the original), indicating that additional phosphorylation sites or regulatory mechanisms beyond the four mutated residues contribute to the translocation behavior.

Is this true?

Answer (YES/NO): NO